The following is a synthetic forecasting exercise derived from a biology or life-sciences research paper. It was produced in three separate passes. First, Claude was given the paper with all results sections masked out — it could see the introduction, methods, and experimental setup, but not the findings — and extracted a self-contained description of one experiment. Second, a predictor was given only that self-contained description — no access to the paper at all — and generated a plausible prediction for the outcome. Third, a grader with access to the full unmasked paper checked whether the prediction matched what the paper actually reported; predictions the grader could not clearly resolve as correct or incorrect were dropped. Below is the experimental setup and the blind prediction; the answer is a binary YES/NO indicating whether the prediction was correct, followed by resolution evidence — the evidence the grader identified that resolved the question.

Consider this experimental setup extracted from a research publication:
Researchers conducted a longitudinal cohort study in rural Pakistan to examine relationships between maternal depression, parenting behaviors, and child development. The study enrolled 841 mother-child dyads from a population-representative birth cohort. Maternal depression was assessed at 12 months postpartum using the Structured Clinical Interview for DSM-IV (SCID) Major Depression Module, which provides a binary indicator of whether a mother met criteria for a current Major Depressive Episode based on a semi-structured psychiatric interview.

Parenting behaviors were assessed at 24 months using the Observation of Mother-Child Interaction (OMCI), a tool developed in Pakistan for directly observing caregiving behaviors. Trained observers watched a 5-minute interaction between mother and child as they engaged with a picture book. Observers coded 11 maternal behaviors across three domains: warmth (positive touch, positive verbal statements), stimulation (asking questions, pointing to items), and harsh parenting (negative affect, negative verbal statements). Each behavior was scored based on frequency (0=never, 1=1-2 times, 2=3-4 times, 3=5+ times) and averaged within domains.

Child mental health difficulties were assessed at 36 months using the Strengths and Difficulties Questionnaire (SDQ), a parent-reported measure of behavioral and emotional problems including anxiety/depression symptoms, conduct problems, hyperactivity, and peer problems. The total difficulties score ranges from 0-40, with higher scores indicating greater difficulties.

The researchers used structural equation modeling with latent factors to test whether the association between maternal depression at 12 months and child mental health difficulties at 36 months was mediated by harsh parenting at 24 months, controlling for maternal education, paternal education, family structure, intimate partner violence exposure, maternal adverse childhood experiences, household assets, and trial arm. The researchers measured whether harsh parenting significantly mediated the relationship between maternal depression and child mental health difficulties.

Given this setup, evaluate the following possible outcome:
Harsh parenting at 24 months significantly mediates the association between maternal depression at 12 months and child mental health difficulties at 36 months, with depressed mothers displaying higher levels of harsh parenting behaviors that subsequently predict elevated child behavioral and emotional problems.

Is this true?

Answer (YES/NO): NO